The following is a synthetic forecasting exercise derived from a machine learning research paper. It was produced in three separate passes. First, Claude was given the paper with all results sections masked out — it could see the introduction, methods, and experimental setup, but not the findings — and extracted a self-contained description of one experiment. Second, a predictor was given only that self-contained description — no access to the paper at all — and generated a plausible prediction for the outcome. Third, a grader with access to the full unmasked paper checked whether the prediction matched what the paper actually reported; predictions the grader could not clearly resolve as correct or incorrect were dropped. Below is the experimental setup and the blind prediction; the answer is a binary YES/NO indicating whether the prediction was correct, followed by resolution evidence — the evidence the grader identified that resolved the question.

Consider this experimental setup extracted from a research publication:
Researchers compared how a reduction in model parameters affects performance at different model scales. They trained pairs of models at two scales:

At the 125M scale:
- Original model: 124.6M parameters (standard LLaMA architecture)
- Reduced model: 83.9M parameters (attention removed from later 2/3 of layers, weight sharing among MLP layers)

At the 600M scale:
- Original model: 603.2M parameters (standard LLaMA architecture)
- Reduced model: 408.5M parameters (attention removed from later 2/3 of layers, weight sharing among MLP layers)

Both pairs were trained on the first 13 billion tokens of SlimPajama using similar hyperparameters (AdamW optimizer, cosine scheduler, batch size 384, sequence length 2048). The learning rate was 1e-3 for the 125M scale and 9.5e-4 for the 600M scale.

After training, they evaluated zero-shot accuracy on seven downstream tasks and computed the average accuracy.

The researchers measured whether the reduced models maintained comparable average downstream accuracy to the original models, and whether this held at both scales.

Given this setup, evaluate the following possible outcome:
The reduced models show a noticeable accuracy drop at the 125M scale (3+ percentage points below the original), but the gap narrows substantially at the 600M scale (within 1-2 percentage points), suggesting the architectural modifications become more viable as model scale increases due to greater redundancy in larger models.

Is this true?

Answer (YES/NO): NO